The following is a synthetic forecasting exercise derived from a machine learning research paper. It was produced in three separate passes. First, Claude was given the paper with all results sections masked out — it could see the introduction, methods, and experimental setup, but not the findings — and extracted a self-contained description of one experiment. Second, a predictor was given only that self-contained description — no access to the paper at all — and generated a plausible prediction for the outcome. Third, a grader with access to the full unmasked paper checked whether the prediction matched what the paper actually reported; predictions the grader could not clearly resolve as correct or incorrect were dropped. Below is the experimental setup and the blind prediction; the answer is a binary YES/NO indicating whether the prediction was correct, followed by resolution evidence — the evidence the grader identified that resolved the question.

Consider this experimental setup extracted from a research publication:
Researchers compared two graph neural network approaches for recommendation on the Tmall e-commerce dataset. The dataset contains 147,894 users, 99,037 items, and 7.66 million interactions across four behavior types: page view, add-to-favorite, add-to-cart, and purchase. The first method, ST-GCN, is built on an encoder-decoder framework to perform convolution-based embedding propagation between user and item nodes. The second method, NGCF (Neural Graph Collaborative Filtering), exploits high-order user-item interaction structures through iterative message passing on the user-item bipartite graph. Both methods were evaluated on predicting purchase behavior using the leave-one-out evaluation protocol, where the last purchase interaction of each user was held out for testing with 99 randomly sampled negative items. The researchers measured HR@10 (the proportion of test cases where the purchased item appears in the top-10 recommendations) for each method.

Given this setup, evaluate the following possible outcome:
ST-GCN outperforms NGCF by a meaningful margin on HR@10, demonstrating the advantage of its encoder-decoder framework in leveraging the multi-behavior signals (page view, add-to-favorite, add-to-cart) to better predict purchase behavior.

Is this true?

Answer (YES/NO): NO